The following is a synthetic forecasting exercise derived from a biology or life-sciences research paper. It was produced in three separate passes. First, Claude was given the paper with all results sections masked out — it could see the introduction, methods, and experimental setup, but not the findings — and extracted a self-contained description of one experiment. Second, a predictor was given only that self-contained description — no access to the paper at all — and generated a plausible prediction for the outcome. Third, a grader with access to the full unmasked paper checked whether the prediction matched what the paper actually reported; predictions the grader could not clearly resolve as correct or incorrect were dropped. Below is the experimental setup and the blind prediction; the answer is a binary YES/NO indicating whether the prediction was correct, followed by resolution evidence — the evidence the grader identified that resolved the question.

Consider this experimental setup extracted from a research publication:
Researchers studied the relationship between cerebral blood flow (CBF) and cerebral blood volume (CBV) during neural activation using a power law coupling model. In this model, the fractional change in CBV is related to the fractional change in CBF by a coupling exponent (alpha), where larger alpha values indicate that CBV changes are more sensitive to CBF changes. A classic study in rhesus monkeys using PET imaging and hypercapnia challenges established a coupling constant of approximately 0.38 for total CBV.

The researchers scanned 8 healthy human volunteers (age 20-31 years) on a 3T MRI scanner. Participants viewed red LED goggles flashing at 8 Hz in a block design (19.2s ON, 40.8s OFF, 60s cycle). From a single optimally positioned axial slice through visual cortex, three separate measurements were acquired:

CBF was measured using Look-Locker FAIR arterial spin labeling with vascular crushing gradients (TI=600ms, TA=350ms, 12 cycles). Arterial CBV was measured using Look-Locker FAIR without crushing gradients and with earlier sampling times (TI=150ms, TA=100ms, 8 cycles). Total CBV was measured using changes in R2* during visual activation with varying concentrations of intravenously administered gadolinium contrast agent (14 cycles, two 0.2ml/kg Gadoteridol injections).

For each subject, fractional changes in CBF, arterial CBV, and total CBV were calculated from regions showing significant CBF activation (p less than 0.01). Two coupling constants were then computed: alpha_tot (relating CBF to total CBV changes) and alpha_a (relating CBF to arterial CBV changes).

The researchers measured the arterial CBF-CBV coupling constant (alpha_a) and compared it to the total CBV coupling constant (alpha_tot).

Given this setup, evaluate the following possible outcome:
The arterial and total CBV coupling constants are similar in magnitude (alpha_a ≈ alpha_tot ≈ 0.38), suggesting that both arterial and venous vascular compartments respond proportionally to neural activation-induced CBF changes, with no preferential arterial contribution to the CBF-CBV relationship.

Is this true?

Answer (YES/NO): NO